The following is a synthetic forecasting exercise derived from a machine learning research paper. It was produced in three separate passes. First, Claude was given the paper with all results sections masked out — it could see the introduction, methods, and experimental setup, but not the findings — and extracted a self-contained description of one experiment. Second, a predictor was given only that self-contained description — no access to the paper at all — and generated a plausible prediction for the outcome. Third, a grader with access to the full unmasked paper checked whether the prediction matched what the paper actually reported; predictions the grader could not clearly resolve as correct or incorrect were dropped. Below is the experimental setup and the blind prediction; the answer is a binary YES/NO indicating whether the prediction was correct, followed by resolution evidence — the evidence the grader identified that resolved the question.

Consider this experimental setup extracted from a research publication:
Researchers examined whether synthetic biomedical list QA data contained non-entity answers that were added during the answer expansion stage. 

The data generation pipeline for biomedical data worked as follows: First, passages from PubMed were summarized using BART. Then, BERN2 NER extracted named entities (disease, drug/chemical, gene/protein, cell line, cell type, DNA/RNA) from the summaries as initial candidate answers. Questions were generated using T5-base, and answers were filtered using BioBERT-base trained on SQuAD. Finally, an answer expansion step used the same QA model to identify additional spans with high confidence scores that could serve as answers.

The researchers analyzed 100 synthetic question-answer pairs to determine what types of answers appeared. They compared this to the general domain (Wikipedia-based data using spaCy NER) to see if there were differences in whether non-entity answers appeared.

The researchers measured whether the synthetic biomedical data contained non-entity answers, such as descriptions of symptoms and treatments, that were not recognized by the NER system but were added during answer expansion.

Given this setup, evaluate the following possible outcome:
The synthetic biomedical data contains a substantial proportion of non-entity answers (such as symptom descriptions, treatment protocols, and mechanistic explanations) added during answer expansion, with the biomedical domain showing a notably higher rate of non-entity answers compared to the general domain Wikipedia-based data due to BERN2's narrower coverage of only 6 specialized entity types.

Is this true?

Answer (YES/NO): NO